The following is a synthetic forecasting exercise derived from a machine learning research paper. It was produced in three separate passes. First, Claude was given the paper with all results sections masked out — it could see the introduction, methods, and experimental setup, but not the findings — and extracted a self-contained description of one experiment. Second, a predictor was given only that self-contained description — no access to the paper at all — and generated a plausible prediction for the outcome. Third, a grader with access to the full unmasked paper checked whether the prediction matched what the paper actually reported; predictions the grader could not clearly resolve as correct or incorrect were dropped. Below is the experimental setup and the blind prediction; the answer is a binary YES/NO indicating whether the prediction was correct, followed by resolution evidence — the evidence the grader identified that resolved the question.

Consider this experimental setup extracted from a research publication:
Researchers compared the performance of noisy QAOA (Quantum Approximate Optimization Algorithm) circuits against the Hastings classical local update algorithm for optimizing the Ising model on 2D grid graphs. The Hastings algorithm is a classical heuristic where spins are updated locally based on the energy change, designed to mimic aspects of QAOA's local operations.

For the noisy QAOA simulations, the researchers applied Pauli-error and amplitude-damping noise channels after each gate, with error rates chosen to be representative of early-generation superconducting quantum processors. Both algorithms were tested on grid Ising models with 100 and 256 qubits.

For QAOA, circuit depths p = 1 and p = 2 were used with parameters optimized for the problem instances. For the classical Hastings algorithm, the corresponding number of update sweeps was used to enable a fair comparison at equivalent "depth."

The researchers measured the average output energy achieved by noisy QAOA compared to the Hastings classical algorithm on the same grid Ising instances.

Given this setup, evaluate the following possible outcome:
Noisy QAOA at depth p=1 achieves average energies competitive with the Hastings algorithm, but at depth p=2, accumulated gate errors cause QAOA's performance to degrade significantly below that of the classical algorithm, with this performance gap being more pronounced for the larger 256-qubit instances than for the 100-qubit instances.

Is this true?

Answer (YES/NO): NO